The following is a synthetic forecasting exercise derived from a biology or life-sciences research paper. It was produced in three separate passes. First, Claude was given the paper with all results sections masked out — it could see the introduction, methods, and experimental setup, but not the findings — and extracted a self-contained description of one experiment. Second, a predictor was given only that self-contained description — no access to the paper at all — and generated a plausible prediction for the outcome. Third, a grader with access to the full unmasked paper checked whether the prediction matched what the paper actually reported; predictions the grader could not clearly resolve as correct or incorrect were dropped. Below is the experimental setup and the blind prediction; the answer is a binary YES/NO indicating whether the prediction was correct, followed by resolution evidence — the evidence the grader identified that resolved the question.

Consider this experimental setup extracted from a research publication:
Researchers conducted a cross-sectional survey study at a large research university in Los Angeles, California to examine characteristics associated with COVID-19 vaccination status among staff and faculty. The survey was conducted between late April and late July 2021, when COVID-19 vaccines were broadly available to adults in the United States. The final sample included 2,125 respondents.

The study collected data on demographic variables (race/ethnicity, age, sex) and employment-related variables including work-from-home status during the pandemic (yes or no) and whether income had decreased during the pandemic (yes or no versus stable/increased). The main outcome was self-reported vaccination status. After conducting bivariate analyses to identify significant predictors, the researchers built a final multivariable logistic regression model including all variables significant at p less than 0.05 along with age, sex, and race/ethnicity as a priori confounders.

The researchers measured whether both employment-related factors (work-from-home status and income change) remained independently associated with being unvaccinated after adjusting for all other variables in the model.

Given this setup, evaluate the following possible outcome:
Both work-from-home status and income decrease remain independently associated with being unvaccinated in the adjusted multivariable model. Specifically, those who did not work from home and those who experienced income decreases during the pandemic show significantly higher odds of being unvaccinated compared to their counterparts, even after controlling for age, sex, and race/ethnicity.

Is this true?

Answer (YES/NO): YES